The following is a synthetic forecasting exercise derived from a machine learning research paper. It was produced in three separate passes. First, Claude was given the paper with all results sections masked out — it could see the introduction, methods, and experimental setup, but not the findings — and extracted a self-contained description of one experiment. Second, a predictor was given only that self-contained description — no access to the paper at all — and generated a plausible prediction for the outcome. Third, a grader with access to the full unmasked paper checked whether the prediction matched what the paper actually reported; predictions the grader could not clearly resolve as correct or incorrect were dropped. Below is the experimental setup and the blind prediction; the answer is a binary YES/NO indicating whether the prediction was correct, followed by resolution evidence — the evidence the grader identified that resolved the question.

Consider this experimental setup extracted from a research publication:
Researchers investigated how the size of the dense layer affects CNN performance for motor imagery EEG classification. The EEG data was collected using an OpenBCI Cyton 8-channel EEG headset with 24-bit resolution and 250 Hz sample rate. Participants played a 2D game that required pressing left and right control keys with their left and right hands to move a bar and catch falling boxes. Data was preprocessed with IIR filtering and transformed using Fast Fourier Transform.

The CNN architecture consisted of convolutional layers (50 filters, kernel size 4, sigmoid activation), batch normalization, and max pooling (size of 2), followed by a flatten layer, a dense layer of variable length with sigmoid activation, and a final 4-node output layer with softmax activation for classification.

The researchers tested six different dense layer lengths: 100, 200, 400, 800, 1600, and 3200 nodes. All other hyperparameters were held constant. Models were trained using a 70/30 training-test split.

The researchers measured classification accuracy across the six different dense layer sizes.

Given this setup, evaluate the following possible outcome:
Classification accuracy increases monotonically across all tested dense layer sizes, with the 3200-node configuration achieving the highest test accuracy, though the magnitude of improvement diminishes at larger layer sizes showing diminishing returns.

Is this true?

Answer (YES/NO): NO